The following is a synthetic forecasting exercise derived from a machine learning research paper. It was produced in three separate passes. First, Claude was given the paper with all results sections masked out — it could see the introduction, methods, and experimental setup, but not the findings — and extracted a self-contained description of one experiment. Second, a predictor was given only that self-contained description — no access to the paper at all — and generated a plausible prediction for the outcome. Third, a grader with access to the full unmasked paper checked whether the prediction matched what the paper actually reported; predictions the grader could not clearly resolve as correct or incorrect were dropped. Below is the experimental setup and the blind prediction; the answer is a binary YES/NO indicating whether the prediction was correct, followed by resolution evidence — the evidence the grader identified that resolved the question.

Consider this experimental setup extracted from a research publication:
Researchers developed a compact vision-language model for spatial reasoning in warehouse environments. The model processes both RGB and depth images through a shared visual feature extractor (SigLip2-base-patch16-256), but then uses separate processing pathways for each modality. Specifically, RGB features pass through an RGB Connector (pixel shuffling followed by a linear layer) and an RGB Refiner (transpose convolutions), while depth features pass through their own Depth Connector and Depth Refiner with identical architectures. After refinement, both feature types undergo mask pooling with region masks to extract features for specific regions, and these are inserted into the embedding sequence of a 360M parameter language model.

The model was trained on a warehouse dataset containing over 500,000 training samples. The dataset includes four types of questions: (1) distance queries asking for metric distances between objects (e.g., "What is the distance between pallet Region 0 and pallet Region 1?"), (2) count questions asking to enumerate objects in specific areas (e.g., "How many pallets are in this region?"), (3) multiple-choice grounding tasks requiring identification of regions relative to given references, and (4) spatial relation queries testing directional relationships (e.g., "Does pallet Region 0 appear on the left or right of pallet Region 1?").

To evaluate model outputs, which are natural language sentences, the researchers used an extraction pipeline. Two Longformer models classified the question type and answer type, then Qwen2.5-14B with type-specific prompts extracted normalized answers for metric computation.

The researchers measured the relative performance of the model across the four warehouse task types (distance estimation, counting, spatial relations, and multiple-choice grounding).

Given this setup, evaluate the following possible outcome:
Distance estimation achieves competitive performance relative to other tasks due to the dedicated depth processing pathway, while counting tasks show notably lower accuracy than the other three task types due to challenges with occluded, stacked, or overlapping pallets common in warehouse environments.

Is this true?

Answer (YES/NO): NO